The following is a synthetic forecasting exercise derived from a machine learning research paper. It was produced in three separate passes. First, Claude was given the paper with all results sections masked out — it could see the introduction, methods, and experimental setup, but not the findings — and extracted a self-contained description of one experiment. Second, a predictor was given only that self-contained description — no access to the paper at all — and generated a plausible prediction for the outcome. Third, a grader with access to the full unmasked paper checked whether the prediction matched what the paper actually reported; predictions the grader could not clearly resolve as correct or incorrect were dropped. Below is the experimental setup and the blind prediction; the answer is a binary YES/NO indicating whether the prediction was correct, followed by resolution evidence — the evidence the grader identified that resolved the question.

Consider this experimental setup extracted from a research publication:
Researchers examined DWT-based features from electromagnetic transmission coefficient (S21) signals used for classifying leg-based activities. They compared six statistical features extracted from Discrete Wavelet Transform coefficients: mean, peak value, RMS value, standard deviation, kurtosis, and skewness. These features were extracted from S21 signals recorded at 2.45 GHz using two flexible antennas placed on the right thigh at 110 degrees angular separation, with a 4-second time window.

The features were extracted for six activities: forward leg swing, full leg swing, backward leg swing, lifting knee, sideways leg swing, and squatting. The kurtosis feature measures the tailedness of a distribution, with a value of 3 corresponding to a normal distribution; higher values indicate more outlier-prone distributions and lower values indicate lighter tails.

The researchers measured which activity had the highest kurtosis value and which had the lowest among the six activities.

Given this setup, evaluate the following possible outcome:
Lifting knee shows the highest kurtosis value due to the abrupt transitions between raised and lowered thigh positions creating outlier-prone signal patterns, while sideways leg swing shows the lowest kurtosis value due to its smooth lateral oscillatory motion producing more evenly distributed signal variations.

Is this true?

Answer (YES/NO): NO